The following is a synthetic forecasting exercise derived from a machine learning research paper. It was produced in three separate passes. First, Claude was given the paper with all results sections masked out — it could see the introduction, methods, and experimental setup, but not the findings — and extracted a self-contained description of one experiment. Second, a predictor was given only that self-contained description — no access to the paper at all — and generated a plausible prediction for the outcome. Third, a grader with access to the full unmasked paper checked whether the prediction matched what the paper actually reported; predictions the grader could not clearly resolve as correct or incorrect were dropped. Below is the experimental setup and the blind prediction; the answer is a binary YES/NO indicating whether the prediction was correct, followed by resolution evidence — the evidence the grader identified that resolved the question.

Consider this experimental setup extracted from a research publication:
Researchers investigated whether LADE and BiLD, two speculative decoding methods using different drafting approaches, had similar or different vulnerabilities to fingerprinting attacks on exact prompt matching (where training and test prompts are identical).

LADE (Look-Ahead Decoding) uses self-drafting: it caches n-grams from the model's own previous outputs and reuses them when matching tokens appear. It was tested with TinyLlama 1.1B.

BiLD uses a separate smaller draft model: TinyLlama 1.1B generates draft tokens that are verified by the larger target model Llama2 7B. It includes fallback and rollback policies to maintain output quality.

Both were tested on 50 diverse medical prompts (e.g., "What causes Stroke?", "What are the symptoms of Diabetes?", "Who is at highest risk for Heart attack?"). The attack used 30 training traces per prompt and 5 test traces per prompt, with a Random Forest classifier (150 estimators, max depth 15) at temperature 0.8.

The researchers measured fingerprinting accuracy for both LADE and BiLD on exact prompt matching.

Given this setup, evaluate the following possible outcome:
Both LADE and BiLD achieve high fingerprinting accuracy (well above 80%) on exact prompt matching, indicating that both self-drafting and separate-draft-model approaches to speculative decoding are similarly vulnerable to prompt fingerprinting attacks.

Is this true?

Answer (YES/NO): NO